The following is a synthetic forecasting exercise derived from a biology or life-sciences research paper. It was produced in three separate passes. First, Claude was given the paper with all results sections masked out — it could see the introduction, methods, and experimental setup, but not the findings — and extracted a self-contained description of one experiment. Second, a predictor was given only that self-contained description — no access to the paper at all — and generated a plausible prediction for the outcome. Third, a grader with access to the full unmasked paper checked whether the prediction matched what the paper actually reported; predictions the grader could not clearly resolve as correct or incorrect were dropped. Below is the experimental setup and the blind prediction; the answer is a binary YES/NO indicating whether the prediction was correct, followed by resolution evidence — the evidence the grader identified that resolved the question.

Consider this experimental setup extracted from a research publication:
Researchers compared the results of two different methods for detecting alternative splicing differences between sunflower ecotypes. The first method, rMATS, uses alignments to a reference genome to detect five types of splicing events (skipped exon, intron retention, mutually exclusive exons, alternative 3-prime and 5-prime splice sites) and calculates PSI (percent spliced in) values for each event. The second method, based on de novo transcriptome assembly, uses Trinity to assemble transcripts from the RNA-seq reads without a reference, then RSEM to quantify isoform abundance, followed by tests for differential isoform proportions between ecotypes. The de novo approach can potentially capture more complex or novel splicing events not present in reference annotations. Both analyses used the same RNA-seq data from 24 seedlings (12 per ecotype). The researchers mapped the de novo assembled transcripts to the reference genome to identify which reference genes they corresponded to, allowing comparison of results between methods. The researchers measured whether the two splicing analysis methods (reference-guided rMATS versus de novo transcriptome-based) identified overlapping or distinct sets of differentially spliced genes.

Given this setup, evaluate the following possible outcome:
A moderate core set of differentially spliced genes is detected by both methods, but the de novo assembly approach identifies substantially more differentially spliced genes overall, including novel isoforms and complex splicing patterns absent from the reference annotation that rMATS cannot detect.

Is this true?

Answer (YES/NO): NO